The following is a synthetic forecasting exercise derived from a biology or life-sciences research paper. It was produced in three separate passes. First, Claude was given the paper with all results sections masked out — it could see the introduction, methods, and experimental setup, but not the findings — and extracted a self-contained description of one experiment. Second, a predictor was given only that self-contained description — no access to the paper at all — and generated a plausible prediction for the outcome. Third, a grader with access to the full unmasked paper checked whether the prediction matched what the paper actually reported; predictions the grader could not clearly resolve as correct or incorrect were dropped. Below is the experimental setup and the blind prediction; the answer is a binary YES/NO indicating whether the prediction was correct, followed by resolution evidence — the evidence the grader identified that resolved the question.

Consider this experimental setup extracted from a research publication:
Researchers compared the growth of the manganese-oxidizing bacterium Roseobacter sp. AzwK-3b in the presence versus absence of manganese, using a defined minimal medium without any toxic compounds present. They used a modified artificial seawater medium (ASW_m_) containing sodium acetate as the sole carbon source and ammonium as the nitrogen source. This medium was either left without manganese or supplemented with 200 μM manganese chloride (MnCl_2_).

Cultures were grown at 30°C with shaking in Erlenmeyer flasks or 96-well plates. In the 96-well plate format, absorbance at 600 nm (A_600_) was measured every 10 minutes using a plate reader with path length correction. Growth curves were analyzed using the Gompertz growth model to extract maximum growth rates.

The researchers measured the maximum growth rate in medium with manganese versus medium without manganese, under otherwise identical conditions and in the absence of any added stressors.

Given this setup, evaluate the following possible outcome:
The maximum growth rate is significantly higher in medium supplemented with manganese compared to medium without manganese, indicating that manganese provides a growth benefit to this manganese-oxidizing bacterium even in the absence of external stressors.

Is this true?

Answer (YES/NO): NO